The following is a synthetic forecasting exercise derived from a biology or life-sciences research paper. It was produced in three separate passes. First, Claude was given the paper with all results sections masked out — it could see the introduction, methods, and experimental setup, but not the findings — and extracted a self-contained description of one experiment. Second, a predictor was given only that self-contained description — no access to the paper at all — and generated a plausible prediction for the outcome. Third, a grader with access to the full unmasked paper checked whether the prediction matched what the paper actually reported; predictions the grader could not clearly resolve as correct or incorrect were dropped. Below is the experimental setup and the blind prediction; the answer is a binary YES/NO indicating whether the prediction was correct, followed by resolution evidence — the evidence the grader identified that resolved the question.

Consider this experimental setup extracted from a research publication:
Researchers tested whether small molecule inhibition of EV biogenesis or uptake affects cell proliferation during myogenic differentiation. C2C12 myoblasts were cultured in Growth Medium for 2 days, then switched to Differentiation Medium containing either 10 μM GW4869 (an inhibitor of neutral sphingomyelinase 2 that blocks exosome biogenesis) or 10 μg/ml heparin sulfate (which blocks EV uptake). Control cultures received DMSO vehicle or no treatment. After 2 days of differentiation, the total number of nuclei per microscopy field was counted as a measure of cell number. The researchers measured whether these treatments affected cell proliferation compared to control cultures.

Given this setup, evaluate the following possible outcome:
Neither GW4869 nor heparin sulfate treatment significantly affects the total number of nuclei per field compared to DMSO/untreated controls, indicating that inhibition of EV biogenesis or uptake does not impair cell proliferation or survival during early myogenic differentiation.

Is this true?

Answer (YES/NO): YES